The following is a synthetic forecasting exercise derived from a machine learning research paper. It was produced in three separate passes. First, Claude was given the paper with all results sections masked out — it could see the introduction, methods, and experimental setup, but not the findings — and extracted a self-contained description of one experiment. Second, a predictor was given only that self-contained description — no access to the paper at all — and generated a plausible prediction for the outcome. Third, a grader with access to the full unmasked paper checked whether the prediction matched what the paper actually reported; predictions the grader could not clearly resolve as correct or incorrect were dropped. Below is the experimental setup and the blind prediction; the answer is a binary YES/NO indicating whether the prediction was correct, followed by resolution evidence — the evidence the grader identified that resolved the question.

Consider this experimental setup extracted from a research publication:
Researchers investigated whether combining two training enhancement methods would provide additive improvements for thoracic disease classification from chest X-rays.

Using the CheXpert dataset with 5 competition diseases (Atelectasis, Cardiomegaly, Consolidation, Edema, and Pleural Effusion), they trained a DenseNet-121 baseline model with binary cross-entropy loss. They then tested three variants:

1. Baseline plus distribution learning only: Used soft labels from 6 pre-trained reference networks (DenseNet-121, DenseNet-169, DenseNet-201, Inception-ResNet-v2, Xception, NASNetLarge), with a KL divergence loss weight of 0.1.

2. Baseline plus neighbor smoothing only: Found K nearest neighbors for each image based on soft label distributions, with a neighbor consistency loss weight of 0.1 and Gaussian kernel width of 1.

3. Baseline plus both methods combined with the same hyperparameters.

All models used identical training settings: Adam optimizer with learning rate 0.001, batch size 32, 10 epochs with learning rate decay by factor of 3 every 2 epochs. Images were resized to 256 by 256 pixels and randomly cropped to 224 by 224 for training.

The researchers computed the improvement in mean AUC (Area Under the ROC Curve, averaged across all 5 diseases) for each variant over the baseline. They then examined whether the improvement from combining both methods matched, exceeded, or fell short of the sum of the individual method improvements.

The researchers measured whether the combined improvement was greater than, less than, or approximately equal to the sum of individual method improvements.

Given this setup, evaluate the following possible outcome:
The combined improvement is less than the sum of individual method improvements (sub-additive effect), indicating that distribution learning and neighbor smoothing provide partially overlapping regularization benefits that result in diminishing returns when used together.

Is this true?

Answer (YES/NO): YES